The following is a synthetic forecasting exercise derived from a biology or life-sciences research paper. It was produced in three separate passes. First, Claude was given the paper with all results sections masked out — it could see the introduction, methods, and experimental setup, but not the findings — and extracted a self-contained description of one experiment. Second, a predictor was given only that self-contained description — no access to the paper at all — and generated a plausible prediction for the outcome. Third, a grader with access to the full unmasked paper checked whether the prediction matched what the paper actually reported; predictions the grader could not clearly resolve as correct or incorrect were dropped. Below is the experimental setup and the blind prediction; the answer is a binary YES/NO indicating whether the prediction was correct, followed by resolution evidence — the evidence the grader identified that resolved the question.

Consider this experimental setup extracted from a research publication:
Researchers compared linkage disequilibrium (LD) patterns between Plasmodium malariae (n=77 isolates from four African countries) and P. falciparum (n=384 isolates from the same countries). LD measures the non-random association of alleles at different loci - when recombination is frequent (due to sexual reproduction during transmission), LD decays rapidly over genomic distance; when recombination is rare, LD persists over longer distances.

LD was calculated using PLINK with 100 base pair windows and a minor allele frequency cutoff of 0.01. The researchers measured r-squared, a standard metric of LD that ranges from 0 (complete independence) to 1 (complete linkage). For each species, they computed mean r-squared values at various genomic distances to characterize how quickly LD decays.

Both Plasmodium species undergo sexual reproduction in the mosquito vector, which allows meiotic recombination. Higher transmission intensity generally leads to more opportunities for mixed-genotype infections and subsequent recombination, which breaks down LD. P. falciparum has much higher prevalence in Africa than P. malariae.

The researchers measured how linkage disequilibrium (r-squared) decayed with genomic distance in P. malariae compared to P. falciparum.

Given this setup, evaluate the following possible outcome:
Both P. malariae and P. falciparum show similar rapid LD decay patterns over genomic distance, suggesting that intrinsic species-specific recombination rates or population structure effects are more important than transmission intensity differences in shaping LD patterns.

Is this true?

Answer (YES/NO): NO